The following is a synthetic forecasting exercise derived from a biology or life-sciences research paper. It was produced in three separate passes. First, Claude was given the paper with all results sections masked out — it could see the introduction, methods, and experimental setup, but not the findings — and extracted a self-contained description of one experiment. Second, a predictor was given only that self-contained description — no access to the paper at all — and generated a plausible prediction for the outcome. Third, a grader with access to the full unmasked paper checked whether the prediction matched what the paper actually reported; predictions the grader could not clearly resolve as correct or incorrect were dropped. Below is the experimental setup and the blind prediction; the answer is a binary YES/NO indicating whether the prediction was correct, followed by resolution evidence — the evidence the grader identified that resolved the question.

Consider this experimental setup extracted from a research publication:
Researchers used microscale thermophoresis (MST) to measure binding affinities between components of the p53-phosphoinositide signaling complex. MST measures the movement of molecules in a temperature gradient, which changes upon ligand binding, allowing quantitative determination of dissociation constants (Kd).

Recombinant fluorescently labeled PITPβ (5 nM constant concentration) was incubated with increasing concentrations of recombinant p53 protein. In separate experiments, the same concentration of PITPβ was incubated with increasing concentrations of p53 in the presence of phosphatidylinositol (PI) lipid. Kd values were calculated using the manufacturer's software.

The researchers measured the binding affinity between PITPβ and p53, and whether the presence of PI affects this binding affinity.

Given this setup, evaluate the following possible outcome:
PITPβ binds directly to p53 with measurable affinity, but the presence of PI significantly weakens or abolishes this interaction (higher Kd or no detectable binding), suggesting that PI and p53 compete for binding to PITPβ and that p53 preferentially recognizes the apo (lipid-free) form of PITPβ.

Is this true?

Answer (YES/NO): NO